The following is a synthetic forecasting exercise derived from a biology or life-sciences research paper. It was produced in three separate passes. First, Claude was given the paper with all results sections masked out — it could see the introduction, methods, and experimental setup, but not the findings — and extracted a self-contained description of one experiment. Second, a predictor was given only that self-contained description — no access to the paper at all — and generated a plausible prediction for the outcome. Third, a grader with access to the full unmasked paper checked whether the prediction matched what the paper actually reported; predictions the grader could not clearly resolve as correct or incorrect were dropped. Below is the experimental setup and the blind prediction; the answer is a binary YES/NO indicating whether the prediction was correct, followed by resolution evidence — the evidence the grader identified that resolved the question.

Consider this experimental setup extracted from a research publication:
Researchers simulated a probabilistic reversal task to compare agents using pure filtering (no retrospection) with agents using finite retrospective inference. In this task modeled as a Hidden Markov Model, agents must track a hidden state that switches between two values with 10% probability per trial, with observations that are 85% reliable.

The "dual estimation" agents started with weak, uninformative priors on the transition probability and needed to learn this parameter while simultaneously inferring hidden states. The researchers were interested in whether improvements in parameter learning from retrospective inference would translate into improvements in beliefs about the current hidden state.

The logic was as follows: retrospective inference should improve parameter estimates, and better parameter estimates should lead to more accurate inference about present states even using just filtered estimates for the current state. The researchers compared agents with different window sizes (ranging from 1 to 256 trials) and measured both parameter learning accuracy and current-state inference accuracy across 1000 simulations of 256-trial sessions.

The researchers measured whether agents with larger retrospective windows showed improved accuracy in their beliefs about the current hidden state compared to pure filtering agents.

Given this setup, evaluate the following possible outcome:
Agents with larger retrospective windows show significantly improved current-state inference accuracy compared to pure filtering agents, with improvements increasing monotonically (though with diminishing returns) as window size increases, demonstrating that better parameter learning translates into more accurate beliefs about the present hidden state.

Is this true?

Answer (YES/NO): NO